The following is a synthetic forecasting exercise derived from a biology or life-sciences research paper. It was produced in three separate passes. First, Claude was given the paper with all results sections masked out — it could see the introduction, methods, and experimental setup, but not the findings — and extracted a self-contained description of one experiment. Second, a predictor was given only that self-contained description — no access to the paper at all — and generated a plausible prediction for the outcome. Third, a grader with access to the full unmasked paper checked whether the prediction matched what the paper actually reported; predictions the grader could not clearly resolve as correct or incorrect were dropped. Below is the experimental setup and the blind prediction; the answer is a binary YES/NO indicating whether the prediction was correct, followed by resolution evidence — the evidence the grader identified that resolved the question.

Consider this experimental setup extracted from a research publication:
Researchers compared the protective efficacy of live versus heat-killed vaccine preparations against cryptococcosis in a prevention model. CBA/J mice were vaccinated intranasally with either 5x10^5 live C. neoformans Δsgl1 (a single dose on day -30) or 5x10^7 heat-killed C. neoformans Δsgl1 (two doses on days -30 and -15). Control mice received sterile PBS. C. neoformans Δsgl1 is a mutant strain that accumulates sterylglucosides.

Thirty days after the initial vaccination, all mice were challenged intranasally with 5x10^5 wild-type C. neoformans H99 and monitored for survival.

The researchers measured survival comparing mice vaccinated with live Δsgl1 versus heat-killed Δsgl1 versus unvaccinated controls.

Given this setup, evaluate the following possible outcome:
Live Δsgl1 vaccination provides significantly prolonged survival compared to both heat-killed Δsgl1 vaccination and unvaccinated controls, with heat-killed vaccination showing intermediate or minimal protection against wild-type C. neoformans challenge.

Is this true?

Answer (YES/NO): NO